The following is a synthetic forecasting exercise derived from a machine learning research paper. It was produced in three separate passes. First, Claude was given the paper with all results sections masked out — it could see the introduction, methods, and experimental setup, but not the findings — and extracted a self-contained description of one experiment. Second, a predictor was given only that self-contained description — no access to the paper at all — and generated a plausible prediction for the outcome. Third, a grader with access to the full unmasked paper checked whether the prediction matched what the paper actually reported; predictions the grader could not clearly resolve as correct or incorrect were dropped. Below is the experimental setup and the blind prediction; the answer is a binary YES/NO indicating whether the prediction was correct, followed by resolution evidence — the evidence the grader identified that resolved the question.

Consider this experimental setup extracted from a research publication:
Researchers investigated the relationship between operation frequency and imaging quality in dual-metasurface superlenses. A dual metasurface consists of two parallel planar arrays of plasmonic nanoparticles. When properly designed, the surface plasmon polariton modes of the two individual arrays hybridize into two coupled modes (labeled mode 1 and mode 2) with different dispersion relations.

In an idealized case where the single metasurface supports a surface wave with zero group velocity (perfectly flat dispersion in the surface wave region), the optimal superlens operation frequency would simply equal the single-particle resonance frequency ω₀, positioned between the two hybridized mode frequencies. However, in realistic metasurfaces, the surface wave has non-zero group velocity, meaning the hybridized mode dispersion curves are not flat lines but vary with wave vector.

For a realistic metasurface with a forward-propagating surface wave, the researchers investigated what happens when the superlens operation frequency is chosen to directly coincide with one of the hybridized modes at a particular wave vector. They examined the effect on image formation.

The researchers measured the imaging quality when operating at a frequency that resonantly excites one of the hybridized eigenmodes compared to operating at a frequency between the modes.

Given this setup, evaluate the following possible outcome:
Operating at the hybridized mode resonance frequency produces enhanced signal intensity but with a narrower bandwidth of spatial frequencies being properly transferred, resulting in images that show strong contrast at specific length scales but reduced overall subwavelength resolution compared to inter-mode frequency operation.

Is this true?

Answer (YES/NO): NO